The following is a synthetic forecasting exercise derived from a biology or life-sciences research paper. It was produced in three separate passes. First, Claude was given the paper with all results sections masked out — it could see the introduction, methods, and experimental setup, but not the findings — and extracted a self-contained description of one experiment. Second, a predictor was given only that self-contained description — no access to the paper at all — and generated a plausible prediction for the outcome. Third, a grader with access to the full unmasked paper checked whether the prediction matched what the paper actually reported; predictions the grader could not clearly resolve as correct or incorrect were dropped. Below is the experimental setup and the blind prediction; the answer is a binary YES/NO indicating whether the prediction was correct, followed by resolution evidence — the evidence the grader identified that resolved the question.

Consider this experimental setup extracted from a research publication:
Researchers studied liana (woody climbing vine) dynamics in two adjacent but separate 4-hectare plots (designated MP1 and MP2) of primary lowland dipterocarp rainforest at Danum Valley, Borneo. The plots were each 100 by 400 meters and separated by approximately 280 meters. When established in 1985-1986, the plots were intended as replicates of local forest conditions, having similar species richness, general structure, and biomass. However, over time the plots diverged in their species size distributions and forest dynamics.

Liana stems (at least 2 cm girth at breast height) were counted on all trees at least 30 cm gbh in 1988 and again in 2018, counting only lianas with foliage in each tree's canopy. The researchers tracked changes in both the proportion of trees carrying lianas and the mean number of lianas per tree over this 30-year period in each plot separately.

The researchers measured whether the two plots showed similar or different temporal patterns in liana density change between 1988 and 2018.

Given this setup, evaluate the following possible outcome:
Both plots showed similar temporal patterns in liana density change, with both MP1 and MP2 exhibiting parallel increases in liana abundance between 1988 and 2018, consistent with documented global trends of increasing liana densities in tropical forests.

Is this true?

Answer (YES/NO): NO